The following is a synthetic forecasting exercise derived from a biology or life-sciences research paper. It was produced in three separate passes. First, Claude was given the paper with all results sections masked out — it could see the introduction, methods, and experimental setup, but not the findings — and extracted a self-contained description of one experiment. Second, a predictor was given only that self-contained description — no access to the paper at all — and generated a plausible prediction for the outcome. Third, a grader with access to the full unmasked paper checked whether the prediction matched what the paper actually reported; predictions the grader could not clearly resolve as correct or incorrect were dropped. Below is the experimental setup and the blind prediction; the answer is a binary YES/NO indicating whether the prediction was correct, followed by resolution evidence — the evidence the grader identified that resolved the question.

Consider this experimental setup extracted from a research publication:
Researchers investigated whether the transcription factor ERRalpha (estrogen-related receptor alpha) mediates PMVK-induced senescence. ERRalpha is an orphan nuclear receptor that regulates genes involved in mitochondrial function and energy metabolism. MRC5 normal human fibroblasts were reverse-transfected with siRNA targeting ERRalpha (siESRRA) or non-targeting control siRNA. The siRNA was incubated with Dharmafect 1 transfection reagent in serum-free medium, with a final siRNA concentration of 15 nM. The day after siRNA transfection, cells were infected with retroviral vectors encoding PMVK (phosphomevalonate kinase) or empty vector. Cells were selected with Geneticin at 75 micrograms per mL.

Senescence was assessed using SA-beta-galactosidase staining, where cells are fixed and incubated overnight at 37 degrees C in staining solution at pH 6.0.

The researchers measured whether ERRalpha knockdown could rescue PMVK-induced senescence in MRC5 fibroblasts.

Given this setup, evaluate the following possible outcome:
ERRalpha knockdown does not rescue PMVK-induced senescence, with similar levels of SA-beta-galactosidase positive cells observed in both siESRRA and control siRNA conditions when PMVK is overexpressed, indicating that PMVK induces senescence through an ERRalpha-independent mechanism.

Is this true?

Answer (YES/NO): NO